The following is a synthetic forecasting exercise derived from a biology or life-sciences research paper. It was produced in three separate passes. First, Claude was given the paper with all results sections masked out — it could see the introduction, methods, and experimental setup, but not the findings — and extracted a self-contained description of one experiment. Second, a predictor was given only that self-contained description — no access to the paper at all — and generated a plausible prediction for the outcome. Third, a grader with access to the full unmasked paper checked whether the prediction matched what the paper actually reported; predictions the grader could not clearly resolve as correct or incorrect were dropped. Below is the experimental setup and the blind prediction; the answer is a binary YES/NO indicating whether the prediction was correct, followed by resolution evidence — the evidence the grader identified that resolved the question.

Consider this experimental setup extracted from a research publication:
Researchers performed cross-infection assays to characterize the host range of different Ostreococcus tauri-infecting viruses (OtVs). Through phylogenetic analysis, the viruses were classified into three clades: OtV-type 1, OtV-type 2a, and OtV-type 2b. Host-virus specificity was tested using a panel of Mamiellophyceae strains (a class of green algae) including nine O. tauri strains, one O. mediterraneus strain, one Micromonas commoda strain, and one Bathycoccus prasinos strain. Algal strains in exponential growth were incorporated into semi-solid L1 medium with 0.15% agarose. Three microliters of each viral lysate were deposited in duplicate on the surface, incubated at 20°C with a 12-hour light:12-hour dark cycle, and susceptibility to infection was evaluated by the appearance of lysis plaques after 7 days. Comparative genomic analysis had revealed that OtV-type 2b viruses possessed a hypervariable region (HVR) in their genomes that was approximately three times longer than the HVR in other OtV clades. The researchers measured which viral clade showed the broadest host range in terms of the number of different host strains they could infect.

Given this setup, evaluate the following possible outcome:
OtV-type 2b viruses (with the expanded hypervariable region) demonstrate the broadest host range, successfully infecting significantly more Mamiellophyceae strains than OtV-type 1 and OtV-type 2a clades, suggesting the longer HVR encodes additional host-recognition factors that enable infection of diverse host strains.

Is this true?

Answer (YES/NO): YES